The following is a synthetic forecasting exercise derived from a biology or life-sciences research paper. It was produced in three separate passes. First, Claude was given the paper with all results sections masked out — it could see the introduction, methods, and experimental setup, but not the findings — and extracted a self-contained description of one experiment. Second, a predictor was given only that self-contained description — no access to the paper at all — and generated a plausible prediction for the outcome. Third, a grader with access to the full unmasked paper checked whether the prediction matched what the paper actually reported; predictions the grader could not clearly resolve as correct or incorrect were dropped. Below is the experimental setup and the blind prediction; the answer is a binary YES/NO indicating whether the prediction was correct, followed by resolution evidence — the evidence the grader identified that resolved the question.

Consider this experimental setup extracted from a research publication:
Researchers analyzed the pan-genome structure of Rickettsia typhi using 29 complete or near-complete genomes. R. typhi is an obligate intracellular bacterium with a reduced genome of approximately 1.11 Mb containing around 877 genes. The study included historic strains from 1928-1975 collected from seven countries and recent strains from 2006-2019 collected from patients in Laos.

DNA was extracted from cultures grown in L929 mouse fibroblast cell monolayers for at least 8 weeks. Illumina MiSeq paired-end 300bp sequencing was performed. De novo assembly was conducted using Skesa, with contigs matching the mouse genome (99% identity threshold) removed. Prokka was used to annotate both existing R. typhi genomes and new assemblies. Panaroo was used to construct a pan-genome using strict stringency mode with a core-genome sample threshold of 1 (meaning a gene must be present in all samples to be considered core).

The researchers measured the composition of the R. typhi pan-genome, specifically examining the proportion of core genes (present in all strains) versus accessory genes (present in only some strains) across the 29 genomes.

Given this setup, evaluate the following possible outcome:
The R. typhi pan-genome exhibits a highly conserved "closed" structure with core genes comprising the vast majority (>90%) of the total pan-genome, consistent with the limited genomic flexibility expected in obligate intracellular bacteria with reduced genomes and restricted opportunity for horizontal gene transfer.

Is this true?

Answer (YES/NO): YES